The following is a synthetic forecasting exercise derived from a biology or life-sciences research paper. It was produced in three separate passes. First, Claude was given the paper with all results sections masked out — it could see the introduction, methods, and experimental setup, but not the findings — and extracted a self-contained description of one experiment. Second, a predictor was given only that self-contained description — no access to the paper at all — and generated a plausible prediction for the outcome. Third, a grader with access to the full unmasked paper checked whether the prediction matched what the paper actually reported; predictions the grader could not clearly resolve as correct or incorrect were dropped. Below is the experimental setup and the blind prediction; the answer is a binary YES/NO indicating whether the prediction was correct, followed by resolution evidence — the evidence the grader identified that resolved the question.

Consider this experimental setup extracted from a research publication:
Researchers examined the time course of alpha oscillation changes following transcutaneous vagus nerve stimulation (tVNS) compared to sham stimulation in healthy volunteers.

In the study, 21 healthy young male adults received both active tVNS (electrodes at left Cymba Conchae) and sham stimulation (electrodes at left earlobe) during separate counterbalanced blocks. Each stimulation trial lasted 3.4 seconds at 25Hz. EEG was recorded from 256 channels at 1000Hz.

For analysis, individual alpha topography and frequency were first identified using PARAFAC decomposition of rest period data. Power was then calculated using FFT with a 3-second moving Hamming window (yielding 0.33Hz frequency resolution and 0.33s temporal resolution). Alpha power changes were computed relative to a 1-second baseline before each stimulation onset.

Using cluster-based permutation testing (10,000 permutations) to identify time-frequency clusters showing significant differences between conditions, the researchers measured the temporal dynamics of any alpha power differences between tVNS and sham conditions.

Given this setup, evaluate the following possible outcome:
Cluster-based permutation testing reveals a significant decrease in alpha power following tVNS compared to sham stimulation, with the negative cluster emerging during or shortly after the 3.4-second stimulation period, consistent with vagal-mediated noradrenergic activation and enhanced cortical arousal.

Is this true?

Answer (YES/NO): YES